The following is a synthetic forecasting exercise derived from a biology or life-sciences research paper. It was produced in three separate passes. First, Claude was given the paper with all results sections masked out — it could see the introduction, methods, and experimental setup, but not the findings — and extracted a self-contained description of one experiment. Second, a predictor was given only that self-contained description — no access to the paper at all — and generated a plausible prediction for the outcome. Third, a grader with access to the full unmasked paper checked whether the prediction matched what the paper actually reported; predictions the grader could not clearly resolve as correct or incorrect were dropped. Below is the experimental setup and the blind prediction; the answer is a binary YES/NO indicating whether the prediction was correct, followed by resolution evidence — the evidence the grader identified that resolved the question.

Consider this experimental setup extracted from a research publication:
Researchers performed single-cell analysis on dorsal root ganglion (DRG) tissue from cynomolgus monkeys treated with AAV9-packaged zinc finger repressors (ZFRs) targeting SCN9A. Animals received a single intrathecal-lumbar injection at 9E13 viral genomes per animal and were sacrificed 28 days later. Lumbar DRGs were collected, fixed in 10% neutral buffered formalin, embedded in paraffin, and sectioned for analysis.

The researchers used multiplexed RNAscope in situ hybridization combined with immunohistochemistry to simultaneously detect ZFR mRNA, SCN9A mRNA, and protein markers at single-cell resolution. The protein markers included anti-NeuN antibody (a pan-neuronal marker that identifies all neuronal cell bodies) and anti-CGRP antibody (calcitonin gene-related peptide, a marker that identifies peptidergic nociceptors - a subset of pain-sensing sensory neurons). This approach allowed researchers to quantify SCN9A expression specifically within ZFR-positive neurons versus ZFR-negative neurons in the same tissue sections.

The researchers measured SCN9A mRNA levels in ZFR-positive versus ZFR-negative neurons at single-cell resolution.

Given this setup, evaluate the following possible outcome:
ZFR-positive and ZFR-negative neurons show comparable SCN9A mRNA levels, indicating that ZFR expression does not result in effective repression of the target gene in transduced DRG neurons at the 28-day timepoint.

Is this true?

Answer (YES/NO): NO